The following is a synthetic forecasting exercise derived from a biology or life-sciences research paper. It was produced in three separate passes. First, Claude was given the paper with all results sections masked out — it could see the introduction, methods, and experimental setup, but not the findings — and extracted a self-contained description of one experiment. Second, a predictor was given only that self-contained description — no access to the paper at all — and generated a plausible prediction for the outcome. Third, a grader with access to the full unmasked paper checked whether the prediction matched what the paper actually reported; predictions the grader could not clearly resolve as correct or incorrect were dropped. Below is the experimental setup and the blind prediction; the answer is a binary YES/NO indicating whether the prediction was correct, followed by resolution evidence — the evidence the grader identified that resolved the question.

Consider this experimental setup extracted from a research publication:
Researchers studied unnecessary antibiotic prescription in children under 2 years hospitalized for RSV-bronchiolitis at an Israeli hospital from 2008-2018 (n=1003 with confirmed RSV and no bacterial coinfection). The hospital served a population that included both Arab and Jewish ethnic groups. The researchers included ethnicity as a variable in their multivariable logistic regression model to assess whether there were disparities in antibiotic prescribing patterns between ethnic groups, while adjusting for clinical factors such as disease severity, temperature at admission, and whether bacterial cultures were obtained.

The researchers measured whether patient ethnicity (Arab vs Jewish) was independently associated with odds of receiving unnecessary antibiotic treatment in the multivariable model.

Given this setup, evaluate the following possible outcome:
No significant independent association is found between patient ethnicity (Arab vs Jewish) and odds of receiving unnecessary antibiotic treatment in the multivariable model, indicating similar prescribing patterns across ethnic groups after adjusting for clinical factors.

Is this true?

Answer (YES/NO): YES